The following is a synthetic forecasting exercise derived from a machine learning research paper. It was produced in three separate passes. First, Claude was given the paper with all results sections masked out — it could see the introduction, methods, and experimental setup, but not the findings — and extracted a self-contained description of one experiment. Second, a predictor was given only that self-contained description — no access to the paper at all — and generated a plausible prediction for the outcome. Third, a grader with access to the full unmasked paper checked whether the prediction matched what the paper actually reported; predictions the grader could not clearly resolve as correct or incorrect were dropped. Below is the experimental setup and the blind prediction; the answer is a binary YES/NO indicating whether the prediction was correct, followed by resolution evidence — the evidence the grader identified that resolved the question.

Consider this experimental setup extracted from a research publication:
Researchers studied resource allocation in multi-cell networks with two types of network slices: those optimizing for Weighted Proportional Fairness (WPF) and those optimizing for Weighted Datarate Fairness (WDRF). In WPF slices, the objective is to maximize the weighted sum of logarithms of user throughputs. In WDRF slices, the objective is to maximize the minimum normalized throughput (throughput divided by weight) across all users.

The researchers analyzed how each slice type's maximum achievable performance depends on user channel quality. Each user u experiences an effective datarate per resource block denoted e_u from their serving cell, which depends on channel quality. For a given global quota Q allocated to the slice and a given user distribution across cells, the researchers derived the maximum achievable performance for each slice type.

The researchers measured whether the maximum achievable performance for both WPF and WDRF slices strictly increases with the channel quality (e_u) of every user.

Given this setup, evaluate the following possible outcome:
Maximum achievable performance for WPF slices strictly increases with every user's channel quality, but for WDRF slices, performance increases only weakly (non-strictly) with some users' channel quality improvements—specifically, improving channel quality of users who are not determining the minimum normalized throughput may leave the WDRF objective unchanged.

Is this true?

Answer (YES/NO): NO